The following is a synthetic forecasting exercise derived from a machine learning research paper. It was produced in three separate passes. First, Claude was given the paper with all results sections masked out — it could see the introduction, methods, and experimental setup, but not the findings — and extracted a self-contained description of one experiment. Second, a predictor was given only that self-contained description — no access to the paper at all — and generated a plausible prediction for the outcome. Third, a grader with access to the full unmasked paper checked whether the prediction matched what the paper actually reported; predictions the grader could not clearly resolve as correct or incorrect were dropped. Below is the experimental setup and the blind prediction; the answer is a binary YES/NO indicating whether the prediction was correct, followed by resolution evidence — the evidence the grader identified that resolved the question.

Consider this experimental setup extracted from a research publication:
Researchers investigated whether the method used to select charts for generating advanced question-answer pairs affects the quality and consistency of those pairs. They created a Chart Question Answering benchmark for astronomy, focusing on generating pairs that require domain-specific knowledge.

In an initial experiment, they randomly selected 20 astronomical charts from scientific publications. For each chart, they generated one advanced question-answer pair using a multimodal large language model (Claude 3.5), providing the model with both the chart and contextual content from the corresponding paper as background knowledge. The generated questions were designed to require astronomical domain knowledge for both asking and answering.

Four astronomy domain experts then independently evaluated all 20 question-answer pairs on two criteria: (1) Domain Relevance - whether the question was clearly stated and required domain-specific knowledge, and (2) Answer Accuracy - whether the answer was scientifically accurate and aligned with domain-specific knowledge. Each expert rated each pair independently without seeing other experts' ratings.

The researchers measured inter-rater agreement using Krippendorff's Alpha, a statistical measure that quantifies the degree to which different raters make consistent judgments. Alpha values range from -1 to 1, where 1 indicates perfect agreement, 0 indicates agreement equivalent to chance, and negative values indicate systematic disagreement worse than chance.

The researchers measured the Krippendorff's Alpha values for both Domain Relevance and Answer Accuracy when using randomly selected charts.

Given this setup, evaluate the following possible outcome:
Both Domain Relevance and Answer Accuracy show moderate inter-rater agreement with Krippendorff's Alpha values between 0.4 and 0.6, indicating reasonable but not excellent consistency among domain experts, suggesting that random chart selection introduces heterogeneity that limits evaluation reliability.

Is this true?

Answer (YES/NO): NO